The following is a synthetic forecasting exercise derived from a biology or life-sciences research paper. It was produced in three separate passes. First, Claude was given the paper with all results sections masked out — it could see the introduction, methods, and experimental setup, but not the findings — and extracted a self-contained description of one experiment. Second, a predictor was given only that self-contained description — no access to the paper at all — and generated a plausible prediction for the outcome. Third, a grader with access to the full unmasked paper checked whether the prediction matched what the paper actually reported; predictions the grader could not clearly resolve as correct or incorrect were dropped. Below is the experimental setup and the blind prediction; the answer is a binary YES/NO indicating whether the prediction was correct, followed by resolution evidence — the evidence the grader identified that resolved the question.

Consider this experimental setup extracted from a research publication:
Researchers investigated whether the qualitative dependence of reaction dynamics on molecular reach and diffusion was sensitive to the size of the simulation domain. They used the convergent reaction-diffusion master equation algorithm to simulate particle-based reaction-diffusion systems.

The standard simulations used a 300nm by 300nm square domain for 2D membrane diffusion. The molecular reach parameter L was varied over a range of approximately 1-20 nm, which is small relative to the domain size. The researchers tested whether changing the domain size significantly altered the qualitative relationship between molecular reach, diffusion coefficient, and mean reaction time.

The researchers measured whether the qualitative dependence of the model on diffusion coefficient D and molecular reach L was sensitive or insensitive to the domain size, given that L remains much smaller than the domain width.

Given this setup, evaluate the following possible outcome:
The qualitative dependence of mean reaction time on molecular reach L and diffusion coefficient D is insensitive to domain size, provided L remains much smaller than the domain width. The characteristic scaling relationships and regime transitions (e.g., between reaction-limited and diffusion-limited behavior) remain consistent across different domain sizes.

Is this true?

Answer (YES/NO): YES